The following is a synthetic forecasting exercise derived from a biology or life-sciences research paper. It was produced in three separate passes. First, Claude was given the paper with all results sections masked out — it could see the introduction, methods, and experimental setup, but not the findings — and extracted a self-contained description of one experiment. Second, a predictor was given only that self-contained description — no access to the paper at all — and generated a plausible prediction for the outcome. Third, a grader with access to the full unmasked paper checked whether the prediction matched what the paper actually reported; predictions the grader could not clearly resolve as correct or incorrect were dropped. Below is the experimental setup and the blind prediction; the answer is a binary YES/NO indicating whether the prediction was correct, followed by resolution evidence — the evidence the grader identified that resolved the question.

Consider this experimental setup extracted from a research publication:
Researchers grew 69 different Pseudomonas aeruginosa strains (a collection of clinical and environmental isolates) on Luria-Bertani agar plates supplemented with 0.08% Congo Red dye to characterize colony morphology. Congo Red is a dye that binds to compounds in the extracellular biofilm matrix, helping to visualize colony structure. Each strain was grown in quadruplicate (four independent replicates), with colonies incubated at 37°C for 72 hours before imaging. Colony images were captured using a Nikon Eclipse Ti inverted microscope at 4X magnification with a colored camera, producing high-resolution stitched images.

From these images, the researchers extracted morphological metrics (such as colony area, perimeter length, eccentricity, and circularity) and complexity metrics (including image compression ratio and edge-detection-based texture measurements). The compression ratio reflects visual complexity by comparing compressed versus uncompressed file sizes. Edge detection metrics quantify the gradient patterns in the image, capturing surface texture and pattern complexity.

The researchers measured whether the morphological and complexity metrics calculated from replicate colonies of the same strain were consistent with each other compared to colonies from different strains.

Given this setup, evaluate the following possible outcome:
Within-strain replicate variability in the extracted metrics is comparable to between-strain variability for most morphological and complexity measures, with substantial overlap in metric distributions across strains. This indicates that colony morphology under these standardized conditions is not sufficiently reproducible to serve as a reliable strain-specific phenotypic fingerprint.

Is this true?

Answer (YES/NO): NO